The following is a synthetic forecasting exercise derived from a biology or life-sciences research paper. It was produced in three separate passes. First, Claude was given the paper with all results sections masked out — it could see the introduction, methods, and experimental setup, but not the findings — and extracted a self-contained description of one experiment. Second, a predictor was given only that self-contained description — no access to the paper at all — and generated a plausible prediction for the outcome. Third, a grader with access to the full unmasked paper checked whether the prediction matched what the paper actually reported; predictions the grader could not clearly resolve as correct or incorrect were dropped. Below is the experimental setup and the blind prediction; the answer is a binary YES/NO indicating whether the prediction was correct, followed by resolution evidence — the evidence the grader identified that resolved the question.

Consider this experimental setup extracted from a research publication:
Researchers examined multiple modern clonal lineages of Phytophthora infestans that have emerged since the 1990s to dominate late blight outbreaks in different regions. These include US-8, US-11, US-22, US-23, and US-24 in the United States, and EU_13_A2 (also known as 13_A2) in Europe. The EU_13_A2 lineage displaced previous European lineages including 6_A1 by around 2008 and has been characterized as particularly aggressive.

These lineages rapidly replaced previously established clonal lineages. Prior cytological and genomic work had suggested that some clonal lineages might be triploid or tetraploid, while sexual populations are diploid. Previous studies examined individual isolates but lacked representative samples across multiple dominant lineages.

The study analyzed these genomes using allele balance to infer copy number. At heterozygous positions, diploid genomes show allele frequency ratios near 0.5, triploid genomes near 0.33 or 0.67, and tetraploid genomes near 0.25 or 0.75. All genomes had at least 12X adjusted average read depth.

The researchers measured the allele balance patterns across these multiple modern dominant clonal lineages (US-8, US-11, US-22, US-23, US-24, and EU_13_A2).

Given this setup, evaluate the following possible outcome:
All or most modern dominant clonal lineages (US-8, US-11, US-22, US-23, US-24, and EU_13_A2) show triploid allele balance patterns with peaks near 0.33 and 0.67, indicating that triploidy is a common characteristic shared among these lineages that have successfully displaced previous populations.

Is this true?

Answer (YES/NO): NO